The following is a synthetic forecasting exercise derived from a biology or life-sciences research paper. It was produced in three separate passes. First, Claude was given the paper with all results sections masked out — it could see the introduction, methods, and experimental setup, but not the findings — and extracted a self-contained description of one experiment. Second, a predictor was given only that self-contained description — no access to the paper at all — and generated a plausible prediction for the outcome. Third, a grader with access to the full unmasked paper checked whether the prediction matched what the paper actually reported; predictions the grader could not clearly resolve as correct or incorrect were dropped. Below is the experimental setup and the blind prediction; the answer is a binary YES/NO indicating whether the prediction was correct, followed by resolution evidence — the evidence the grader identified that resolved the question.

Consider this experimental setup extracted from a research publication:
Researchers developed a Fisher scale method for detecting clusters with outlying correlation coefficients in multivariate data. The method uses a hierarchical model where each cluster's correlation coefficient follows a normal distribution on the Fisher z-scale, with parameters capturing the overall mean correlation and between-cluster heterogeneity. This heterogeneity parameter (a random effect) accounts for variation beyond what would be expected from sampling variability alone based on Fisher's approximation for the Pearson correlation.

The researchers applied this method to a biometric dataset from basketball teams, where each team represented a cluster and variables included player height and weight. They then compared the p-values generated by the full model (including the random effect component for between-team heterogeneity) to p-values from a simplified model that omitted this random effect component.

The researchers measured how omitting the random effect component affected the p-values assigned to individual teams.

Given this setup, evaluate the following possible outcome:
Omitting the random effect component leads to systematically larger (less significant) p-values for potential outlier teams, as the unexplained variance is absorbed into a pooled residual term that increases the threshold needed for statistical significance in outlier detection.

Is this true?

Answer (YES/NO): NO